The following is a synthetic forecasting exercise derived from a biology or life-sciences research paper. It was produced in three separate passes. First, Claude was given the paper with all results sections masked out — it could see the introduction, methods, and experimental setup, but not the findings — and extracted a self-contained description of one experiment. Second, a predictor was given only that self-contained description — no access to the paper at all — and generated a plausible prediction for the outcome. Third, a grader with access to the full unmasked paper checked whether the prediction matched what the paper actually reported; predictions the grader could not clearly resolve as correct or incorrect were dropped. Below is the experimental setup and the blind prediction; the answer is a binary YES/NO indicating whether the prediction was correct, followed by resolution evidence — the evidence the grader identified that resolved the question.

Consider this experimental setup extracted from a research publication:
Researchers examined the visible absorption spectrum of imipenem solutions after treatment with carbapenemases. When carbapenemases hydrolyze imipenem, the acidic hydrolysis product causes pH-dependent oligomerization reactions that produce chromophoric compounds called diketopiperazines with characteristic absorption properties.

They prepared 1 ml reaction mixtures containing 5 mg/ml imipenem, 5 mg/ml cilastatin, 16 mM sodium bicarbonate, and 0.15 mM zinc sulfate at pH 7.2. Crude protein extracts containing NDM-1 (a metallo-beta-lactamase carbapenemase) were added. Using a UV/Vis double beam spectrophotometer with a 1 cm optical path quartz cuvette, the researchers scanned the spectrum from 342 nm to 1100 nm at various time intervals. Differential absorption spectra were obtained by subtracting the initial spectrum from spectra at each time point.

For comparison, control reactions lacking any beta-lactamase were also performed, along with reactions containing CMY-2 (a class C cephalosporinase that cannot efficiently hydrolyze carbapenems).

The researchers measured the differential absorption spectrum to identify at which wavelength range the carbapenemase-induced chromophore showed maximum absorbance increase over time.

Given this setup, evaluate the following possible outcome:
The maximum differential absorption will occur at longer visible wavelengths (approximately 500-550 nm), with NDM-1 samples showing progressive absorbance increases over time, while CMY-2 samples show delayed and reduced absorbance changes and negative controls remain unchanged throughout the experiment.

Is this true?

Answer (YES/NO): NO